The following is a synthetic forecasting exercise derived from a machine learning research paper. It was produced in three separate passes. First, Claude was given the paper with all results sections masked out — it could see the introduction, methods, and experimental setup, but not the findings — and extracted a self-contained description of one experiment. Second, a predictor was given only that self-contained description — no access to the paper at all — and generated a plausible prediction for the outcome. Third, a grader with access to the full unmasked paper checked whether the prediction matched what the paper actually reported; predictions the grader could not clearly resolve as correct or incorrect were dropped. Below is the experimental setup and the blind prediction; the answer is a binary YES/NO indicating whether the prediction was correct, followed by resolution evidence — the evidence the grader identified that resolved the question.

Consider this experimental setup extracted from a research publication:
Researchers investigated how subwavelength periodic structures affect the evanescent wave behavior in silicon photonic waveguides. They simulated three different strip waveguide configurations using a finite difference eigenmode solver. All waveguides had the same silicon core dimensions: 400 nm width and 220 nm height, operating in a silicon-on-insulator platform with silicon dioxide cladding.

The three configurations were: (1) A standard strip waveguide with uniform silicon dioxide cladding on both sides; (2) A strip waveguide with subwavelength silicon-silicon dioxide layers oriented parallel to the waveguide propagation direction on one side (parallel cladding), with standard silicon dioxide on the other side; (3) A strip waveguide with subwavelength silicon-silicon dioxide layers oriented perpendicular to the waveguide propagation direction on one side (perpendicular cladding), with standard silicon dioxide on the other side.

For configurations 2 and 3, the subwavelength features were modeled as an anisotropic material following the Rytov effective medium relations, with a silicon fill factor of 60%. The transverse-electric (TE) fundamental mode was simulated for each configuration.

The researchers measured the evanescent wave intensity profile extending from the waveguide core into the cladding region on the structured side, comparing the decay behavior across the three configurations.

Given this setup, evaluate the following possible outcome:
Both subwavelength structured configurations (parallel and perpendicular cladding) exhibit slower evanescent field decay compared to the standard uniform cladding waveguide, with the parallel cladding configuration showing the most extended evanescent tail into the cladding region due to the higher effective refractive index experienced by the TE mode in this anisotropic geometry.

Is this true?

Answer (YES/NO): NO